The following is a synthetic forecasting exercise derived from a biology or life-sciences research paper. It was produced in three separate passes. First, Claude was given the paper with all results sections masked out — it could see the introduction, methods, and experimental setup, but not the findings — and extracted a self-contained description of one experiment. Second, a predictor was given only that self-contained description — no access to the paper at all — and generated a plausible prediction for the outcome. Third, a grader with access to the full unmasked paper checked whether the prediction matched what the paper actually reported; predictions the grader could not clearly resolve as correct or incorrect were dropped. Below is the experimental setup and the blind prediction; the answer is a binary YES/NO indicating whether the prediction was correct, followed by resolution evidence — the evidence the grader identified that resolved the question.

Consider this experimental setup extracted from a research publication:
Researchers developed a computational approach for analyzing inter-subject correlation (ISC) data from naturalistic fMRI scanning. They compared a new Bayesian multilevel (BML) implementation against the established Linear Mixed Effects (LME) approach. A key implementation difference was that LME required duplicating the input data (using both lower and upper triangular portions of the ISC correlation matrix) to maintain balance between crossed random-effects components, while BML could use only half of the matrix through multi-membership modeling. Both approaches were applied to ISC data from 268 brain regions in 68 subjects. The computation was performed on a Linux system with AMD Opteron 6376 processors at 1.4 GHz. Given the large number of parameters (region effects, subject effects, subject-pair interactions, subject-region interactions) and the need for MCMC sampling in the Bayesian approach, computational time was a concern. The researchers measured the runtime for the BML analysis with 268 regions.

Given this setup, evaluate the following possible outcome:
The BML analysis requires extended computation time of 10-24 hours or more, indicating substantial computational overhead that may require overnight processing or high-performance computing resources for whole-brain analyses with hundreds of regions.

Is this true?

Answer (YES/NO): NO